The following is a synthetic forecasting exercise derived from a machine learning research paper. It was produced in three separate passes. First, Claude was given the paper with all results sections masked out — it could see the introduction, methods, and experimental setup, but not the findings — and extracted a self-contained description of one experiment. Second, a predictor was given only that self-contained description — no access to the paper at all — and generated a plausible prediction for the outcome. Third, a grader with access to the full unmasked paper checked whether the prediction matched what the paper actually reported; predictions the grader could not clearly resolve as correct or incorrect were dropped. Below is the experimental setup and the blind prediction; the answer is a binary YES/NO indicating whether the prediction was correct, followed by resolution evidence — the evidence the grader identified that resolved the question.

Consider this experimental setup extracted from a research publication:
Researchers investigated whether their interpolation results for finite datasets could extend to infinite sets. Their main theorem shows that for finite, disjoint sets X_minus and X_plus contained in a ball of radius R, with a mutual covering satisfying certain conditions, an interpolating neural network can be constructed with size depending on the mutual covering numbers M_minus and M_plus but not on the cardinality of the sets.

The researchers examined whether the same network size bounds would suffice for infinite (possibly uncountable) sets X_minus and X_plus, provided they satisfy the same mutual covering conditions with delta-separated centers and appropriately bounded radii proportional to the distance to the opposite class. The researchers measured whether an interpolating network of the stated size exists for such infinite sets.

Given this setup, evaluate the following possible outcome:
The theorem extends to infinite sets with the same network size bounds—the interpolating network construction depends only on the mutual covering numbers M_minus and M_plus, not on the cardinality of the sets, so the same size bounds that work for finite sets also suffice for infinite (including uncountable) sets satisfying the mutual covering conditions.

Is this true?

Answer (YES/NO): YES